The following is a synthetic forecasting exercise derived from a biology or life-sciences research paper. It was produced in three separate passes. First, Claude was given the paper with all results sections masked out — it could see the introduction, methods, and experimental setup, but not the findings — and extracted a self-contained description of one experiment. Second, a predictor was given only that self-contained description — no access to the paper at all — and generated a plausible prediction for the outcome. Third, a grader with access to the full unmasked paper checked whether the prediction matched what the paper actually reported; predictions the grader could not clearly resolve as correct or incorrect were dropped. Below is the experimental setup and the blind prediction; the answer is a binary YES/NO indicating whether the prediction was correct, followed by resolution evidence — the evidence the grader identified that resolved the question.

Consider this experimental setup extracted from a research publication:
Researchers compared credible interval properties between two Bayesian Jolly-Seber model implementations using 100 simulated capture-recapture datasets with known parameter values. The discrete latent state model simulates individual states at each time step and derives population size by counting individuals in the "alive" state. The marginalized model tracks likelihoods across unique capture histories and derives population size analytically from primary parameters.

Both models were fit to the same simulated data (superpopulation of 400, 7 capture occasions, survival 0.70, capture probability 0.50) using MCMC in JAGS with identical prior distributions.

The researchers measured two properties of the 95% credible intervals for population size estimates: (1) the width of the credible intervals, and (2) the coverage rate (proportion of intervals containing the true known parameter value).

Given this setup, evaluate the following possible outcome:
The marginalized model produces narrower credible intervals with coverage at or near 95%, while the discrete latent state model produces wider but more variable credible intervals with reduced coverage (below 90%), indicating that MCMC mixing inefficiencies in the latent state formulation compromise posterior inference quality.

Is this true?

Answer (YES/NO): NO